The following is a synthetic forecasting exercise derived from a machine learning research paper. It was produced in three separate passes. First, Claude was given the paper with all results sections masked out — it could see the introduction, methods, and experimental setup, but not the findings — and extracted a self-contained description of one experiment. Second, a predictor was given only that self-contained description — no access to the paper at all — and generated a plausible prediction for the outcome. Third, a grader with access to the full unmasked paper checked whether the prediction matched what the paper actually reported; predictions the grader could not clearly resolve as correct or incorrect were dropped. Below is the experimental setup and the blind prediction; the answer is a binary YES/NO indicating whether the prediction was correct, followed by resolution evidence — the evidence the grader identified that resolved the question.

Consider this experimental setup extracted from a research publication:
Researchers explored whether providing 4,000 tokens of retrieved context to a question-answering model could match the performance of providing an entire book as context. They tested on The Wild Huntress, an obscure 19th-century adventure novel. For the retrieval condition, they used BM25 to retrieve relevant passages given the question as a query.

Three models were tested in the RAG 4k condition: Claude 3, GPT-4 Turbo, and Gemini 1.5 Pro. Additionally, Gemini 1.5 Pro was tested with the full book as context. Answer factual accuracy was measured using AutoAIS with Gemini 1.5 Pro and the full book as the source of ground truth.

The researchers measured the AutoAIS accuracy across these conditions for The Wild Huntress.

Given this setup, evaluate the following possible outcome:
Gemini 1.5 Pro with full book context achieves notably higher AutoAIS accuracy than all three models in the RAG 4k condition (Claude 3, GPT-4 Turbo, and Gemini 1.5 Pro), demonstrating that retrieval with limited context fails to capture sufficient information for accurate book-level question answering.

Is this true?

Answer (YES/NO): YES